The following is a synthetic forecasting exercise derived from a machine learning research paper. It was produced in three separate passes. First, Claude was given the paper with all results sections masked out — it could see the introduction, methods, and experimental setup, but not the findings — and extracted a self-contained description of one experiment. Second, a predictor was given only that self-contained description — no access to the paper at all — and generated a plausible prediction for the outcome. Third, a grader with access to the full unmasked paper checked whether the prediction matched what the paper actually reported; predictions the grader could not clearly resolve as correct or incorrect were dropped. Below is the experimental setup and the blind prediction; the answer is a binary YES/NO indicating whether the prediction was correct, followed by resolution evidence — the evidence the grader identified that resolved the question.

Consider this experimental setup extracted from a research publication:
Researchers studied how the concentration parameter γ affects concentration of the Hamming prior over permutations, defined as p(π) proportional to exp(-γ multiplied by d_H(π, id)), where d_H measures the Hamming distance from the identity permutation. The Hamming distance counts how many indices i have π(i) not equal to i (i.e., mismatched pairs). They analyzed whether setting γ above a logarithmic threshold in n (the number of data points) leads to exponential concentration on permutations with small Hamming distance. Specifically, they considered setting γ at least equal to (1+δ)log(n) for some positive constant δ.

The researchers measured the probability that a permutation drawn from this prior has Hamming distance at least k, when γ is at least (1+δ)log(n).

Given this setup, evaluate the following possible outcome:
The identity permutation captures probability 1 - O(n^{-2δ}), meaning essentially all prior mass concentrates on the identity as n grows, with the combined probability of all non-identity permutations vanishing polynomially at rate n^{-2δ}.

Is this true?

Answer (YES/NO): YES